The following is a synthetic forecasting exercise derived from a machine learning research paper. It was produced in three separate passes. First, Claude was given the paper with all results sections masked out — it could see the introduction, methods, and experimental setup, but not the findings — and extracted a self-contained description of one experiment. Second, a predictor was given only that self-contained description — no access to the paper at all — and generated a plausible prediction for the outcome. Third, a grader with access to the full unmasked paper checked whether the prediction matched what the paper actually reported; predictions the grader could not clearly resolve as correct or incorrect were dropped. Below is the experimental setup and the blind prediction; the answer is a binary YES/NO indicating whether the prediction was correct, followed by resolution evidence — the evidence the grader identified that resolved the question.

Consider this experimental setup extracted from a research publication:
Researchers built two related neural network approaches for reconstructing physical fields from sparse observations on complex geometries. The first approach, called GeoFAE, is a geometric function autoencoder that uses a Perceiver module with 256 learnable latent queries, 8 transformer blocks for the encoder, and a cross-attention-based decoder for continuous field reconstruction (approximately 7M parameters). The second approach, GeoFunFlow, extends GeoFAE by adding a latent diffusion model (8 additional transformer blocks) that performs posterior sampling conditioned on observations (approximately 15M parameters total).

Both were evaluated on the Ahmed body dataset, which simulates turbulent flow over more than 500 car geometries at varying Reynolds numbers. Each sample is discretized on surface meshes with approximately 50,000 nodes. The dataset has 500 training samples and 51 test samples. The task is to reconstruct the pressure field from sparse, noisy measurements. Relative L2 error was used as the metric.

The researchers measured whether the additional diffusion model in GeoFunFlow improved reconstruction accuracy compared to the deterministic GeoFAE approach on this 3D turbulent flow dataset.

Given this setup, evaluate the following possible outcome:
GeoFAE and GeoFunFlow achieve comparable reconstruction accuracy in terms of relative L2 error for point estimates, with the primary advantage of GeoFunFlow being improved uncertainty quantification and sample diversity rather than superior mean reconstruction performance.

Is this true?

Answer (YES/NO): YES